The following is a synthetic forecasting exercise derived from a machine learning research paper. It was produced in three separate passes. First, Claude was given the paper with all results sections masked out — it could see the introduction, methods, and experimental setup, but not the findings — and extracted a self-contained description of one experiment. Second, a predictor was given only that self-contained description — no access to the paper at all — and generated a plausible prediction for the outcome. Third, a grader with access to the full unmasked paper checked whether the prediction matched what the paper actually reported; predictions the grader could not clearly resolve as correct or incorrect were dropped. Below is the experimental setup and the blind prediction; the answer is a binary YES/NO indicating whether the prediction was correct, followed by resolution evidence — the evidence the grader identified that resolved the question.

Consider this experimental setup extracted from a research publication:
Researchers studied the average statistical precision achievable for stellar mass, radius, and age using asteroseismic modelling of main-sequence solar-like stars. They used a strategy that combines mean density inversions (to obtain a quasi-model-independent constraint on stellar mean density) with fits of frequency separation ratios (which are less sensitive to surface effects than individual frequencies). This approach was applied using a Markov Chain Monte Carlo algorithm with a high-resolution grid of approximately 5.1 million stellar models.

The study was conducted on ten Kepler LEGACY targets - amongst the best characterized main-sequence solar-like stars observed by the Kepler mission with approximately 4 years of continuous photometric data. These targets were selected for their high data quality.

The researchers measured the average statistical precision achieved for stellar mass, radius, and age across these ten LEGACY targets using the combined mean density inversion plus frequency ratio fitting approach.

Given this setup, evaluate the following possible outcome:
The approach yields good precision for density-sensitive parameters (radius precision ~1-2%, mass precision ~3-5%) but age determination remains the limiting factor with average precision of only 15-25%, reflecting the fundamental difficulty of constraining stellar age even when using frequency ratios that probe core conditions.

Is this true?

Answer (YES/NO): NO